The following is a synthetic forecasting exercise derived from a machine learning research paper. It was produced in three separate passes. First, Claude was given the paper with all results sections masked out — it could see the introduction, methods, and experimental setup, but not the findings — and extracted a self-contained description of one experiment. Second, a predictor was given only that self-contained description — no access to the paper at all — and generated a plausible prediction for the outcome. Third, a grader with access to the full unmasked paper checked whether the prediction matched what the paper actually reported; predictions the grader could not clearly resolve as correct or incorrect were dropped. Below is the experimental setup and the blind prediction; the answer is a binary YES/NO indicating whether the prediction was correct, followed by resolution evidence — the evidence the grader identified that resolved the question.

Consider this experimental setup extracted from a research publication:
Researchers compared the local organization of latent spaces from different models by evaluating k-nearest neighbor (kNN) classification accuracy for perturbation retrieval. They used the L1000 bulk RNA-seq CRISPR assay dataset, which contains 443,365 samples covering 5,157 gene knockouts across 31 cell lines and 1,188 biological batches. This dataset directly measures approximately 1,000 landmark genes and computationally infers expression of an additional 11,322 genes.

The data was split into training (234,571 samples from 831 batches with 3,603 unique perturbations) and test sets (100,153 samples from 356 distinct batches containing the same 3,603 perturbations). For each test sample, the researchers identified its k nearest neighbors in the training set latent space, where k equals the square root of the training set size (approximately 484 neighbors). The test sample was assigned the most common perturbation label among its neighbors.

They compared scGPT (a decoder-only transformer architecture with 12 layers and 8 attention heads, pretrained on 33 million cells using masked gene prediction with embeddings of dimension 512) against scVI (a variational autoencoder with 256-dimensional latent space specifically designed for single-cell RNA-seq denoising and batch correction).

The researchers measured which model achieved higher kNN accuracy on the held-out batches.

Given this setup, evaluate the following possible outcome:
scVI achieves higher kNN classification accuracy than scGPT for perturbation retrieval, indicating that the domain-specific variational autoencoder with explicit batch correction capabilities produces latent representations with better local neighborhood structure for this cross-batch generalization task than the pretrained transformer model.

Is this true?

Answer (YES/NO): YES